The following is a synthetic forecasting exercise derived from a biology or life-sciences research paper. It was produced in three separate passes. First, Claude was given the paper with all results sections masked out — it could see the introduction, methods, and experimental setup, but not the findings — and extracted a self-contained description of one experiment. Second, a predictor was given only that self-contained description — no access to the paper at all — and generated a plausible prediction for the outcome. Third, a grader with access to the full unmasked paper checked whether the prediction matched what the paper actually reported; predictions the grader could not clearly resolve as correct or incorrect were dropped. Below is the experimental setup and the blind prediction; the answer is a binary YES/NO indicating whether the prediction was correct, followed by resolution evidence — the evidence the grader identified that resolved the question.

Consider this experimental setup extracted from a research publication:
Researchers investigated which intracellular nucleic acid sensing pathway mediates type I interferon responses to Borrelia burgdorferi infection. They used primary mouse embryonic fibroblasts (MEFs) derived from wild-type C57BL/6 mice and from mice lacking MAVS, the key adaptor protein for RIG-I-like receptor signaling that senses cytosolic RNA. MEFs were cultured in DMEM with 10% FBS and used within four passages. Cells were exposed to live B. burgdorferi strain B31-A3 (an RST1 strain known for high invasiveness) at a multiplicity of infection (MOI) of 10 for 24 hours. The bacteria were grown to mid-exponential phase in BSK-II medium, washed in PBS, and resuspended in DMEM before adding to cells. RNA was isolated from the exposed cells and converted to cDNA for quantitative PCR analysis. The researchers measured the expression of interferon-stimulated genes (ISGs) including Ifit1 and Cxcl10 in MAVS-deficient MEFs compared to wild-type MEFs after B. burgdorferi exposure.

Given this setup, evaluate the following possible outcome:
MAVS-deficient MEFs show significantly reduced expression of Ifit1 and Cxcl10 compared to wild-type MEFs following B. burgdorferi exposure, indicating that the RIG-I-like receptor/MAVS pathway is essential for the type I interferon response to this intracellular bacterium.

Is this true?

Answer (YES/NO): NO